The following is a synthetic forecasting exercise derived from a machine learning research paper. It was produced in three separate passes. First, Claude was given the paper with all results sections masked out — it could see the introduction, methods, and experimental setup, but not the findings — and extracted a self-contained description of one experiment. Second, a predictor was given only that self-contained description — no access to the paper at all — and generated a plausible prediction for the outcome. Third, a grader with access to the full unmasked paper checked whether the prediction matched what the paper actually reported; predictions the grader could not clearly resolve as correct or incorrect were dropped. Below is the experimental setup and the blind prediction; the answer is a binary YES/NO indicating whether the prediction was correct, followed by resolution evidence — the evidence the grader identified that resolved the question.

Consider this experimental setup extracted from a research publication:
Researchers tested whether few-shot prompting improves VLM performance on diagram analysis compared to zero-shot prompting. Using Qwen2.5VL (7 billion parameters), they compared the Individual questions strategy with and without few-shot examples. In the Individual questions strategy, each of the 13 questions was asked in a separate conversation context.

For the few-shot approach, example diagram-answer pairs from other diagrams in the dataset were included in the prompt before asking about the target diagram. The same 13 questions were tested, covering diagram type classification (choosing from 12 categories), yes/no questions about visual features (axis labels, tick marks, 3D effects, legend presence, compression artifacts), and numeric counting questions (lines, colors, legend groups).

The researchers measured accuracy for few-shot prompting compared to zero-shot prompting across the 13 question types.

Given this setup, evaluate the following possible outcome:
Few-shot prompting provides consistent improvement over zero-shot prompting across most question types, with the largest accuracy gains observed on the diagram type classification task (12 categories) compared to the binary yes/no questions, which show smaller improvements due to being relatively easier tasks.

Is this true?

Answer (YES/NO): NO